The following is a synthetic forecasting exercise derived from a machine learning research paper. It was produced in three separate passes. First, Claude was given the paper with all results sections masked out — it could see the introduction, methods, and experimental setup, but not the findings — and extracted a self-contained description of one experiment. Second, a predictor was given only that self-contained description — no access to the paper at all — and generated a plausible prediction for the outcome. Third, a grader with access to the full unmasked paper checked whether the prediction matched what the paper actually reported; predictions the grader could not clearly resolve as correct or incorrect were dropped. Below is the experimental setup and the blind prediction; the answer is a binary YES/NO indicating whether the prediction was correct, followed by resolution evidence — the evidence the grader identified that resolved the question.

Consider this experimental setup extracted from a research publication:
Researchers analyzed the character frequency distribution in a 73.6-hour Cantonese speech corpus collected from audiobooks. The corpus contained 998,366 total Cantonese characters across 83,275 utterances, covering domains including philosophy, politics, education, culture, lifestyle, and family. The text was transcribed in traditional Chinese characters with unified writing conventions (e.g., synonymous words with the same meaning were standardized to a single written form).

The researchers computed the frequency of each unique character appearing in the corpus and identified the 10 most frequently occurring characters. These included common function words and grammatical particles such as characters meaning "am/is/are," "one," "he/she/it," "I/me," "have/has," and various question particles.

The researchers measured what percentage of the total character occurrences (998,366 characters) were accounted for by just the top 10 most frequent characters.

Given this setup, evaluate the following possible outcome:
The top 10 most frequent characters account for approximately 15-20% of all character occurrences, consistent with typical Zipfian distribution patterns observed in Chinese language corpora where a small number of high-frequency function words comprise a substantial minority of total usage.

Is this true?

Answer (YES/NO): NO